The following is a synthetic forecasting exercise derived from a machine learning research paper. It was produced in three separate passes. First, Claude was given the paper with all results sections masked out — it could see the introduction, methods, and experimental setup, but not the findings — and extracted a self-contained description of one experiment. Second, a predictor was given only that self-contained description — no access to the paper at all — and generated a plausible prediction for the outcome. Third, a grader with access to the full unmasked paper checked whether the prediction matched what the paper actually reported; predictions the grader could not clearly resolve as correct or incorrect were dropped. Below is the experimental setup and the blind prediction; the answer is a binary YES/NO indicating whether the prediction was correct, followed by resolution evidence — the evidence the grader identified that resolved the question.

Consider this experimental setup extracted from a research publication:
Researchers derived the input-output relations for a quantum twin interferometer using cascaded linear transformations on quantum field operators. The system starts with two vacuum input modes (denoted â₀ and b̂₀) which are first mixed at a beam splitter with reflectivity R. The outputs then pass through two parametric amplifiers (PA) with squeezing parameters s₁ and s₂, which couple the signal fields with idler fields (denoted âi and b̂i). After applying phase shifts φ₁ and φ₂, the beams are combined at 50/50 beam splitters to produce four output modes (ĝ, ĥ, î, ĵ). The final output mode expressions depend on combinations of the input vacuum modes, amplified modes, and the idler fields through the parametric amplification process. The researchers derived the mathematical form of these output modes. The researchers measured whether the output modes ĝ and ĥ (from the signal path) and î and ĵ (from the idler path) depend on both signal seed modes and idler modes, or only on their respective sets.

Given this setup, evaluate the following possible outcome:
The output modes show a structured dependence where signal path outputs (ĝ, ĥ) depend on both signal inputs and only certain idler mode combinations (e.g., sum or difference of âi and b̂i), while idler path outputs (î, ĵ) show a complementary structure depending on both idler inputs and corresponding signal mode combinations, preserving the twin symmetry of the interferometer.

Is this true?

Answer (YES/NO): YES